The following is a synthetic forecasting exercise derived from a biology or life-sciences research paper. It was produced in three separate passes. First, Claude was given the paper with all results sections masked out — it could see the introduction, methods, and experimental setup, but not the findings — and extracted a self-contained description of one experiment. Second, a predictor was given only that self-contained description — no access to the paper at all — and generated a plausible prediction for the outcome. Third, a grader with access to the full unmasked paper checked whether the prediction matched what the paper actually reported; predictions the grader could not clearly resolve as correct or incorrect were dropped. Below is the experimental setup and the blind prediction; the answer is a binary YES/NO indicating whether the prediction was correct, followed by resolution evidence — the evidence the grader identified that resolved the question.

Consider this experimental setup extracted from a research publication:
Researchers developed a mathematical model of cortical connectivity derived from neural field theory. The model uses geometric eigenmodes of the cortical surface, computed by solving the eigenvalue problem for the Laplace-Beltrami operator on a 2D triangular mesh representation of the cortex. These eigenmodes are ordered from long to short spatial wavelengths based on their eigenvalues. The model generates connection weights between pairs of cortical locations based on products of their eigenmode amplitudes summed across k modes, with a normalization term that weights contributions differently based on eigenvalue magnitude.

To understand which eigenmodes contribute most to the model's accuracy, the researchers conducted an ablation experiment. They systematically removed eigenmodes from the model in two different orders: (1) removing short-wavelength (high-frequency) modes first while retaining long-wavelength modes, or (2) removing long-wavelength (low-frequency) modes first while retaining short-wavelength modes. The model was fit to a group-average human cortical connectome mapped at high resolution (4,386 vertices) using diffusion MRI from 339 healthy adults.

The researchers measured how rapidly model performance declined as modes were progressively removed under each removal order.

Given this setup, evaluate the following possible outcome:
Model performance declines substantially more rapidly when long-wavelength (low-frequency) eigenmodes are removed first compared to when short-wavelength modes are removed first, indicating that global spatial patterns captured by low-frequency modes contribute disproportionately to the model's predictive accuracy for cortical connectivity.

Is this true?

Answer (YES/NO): YES